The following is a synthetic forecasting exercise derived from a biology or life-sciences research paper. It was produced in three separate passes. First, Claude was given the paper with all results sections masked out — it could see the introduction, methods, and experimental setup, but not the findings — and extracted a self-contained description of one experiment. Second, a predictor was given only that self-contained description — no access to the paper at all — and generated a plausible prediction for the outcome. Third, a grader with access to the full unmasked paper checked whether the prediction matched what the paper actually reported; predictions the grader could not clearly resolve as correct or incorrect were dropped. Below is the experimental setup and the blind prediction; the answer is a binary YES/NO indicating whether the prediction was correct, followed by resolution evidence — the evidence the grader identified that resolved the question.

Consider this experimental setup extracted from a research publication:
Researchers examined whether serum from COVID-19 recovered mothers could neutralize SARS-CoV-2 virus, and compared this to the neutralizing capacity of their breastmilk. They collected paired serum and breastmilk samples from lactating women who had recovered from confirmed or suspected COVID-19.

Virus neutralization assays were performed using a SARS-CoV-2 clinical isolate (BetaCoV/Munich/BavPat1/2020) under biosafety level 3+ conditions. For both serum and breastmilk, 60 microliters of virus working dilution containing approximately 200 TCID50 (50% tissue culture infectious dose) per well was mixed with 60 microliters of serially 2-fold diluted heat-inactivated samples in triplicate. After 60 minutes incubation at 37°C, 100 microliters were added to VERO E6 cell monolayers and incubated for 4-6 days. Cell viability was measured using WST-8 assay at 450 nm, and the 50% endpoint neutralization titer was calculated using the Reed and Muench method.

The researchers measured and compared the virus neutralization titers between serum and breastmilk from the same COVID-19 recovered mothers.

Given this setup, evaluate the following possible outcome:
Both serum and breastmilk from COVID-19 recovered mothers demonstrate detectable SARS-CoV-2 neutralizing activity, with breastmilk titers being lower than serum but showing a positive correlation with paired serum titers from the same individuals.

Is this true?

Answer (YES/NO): NO